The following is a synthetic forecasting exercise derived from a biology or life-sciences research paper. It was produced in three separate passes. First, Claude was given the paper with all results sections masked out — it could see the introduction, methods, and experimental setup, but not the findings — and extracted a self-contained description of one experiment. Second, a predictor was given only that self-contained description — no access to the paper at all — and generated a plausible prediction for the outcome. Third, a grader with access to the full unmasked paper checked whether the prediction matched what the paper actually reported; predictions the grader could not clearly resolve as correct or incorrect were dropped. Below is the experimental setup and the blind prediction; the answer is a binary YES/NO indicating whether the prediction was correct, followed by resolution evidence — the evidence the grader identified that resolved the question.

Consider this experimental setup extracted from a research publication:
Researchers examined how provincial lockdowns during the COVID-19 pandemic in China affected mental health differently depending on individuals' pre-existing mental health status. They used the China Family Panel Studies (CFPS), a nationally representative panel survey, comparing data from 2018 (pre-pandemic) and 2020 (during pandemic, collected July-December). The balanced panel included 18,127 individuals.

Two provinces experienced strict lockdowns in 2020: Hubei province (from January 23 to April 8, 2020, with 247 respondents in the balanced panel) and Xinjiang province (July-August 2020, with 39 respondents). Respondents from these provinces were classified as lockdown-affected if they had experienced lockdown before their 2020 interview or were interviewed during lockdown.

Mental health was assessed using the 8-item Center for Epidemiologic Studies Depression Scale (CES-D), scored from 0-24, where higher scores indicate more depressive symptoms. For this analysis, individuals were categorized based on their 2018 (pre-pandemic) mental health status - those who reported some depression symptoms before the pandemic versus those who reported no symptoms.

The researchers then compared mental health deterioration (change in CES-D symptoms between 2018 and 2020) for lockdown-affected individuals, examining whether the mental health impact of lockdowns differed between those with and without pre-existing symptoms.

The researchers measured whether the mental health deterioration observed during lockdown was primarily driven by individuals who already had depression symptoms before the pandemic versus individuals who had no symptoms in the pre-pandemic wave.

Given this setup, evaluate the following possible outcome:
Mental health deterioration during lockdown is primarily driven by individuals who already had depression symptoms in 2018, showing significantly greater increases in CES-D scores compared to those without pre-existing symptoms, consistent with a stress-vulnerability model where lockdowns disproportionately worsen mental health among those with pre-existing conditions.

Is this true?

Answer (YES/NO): YES